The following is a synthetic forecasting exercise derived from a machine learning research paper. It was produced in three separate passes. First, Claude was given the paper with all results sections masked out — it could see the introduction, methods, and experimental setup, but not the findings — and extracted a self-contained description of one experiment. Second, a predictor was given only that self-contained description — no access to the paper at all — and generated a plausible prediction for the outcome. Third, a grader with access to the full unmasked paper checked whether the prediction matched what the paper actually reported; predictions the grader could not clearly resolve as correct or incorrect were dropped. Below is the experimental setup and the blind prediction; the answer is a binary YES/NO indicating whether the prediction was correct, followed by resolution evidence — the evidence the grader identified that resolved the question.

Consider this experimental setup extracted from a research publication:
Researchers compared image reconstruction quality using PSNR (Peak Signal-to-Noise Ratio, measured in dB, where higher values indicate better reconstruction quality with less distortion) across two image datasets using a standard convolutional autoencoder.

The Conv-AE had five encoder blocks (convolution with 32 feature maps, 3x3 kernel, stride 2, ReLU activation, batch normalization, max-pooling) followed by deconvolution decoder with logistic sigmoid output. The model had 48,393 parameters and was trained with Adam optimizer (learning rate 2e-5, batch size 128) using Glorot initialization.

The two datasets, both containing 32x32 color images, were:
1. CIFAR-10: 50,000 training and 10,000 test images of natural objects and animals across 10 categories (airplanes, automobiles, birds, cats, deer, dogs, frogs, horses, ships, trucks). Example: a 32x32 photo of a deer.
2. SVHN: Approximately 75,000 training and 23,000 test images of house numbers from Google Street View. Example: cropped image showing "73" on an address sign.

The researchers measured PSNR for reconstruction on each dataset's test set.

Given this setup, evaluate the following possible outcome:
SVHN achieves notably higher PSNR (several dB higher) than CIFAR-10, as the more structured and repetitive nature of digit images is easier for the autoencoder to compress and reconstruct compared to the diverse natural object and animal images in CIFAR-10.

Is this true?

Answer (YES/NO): NO